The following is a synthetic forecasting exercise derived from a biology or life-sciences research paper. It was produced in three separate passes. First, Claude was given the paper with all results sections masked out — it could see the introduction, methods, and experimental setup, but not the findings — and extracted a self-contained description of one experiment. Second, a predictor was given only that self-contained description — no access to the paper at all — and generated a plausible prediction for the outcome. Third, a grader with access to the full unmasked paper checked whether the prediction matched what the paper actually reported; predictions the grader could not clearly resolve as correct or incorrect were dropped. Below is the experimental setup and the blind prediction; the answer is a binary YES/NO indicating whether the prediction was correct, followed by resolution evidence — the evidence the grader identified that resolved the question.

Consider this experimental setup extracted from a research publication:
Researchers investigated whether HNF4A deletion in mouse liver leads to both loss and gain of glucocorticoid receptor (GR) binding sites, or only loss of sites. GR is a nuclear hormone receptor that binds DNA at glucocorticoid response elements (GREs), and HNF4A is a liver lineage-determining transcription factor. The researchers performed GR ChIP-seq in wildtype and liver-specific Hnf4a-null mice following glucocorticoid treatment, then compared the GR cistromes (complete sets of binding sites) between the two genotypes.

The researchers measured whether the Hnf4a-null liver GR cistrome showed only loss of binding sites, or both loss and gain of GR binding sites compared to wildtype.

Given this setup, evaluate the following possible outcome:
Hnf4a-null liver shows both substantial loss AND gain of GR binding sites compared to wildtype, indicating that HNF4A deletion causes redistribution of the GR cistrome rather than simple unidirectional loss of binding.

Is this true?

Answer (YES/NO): YES